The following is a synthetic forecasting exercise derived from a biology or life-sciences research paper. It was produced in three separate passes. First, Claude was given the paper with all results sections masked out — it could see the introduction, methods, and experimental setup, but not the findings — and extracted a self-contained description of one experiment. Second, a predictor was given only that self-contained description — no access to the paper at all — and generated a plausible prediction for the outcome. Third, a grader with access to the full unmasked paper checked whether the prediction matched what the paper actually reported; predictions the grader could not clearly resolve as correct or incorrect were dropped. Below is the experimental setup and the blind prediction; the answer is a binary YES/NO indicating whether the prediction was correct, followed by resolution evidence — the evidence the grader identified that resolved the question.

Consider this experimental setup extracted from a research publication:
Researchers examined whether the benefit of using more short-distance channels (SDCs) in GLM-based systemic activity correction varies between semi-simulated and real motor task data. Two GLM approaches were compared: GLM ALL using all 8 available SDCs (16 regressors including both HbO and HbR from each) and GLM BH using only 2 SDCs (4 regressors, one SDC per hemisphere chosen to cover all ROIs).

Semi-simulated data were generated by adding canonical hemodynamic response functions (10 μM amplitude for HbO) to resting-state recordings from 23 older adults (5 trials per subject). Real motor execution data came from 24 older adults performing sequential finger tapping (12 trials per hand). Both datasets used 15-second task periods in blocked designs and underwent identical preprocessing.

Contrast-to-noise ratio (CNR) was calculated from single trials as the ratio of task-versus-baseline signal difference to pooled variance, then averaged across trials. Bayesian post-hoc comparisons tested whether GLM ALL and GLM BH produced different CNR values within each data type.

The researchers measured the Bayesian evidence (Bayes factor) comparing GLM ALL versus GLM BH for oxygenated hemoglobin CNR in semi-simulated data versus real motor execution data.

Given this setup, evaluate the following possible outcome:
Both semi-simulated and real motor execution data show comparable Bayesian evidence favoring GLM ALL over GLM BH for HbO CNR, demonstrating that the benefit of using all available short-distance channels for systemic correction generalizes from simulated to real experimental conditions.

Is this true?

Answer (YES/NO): NO